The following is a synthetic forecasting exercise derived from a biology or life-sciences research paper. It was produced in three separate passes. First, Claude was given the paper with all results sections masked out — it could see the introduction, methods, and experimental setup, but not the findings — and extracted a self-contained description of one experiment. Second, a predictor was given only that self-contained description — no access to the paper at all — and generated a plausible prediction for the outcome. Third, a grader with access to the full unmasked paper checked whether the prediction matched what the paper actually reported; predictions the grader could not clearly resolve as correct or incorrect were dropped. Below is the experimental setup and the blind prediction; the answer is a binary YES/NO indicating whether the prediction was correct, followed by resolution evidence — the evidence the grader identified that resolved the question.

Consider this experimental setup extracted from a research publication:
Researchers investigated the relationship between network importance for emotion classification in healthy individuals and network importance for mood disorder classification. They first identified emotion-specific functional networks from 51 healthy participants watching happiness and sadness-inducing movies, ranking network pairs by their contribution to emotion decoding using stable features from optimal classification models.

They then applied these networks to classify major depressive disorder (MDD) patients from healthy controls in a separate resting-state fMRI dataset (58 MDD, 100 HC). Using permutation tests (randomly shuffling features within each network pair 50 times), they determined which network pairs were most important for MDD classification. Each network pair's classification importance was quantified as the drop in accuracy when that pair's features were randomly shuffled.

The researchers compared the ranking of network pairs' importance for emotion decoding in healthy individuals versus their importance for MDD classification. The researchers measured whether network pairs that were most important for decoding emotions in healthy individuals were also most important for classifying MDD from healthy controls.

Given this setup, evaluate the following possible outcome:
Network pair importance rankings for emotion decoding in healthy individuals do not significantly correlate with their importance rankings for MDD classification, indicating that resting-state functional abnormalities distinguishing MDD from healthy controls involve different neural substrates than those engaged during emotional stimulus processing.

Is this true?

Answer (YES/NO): NO